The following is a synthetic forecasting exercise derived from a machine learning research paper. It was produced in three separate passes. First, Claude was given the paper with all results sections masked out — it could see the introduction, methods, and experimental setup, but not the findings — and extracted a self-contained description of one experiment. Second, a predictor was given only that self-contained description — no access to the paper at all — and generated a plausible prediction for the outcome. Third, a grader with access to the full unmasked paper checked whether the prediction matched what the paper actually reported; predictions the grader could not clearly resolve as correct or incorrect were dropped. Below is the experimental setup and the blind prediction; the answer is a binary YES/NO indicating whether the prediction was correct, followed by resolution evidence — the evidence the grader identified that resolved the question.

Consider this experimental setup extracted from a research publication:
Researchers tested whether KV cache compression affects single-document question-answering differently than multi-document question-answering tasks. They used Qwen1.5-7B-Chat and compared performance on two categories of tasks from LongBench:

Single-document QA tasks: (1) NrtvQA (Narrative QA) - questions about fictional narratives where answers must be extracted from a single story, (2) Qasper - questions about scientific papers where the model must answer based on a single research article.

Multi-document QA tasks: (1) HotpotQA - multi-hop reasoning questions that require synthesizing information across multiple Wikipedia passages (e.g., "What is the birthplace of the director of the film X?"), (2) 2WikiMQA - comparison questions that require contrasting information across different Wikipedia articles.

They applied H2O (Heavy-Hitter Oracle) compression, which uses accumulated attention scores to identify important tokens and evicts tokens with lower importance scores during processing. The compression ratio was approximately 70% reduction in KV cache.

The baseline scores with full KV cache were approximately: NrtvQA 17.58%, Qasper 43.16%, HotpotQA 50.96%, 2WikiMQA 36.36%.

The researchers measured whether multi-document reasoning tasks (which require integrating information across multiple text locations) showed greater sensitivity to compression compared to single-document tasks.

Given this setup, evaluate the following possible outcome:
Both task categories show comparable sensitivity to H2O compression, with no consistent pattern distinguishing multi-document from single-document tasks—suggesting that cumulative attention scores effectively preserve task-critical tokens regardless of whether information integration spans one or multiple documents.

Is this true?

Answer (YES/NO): NO